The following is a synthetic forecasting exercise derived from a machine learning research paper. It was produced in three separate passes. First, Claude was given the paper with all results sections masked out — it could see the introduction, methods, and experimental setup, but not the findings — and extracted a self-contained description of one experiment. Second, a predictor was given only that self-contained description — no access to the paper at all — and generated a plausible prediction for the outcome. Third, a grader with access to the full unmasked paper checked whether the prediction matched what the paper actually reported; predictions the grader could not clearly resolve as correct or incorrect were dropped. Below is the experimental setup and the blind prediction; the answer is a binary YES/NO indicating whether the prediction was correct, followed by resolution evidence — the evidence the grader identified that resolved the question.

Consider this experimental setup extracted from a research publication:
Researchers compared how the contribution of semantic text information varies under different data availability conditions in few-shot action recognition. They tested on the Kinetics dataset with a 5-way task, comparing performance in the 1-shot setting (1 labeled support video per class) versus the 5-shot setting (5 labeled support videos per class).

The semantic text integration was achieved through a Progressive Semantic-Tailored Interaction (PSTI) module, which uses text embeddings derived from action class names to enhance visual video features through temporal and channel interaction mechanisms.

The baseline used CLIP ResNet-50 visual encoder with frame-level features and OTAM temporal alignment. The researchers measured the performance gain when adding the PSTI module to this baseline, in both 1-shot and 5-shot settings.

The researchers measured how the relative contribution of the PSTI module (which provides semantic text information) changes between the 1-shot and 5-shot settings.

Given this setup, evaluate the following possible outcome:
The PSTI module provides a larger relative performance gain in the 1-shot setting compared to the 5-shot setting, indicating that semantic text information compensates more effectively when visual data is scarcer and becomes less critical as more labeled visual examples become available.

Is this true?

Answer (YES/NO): YES